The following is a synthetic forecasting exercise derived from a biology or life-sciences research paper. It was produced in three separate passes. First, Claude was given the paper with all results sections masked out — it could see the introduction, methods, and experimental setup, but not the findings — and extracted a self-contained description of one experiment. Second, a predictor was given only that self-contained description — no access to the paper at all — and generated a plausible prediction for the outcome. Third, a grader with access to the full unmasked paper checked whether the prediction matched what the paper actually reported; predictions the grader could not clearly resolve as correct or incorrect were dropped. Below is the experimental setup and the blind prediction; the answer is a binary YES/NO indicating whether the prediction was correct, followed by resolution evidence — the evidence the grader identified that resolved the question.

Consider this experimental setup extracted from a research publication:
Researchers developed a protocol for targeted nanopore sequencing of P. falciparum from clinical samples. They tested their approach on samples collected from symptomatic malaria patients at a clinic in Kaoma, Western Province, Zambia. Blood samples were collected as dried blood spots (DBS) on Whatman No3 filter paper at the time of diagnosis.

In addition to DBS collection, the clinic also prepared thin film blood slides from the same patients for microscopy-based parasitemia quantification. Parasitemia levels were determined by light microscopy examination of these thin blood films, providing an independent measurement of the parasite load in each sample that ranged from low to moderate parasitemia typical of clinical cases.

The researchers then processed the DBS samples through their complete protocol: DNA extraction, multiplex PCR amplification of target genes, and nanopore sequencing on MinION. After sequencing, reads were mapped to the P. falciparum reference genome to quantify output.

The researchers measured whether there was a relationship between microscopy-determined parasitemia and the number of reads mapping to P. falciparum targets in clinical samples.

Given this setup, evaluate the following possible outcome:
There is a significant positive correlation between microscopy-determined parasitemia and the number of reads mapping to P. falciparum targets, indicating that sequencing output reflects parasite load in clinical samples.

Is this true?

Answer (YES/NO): NO